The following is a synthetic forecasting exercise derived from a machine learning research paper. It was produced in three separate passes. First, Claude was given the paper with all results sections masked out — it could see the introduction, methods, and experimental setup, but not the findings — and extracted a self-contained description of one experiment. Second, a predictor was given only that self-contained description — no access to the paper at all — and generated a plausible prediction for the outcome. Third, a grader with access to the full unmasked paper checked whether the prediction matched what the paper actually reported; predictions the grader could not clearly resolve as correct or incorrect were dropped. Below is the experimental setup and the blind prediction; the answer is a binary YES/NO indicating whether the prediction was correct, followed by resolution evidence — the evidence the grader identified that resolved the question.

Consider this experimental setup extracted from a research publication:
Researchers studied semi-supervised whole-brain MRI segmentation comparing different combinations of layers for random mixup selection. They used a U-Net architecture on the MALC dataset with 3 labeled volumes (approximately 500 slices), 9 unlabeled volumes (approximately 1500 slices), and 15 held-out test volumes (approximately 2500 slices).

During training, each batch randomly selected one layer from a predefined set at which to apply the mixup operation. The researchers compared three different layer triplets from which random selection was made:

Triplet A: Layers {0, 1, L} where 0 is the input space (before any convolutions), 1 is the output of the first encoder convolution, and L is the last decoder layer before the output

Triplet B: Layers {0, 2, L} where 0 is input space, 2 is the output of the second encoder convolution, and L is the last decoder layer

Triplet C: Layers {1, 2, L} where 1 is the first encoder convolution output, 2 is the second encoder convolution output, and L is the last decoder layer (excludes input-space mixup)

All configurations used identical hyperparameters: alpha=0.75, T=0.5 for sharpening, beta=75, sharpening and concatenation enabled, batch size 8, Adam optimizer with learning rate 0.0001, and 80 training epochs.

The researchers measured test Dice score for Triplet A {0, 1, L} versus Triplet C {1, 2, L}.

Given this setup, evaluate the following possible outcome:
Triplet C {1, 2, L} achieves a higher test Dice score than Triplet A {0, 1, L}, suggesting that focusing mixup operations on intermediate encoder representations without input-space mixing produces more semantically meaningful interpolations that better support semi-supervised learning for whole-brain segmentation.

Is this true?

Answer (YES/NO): NO